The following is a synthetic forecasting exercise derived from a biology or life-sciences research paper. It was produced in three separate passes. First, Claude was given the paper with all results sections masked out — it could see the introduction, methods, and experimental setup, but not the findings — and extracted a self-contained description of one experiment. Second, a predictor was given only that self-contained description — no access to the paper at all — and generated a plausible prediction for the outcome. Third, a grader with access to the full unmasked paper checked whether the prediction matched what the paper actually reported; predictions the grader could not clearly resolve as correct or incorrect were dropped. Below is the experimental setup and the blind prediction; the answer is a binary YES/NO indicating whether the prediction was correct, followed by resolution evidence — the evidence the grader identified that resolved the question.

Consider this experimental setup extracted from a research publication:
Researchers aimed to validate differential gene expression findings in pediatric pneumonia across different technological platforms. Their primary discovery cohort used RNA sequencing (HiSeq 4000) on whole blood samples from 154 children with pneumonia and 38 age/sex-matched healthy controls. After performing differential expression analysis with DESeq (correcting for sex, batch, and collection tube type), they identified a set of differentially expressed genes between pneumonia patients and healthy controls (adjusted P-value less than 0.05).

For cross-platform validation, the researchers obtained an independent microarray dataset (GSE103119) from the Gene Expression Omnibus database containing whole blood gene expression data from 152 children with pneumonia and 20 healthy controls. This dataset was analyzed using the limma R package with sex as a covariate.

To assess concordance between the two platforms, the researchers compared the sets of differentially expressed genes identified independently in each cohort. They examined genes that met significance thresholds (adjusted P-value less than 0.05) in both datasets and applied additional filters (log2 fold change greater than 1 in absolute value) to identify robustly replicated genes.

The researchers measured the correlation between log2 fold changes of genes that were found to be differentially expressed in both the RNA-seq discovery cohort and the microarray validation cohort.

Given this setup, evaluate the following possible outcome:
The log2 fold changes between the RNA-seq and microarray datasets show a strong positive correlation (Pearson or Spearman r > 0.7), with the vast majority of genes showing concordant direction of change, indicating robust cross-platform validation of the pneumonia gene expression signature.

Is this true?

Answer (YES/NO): YES